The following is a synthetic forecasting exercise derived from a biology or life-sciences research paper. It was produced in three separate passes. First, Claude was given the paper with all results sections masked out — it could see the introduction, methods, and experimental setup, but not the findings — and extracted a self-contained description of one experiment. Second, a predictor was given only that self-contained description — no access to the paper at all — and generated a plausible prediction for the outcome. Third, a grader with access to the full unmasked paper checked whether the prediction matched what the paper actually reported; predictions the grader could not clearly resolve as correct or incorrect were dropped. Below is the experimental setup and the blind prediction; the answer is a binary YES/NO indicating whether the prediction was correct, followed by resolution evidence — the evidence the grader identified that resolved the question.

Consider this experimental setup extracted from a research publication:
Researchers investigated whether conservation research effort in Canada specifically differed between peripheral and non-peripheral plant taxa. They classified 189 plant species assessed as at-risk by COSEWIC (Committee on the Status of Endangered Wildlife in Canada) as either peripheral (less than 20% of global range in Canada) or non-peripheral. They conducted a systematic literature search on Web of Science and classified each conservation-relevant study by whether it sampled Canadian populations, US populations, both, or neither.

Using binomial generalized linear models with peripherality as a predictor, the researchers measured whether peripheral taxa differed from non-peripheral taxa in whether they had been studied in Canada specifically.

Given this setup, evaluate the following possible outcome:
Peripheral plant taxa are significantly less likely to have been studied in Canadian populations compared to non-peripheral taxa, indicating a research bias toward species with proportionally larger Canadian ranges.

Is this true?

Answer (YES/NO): NO